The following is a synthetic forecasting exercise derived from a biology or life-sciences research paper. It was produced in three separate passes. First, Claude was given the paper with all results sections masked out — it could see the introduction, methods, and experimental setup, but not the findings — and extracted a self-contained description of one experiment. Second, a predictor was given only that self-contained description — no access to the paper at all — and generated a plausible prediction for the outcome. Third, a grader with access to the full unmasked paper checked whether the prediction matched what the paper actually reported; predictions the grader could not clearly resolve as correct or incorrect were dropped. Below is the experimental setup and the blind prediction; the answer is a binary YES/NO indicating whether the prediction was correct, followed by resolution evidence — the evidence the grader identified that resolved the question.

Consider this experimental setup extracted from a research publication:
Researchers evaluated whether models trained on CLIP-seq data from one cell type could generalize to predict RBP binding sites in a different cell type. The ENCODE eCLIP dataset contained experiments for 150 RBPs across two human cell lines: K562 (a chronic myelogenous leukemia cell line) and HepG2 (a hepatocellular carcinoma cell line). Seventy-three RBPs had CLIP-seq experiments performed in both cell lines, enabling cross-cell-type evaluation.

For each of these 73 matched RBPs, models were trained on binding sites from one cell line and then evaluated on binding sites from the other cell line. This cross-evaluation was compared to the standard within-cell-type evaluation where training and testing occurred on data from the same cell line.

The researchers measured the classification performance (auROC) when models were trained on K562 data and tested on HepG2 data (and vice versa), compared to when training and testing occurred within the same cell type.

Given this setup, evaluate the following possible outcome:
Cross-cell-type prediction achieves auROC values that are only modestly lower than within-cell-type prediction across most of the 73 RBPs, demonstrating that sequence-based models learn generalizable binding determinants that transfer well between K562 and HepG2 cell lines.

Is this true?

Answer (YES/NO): NO